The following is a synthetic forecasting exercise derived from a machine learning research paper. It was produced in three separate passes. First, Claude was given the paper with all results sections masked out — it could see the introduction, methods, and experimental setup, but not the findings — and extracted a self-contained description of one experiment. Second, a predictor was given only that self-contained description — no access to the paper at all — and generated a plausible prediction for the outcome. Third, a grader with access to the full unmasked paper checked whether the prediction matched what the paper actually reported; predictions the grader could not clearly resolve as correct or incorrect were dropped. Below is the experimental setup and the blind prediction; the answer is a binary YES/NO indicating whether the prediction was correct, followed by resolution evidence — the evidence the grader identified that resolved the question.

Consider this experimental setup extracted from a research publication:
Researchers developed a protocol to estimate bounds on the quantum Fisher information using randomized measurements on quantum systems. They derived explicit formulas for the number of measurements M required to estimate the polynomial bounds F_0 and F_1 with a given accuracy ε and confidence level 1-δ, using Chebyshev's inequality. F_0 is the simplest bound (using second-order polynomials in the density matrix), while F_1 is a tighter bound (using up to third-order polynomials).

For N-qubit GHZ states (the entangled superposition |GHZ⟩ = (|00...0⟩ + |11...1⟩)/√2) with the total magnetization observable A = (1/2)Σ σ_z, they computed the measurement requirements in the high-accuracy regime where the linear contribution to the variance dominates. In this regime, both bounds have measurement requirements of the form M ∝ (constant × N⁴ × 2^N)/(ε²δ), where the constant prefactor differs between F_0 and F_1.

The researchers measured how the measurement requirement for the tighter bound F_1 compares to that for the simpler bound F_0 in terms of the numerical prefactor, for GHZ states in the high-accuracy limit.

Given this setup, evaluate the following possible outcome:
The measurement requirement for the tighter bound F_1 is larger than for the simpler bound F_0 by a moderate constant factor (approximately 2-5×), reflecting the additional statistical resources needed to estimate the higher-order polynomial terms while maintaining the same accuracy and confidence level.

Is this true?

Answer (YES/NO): NO